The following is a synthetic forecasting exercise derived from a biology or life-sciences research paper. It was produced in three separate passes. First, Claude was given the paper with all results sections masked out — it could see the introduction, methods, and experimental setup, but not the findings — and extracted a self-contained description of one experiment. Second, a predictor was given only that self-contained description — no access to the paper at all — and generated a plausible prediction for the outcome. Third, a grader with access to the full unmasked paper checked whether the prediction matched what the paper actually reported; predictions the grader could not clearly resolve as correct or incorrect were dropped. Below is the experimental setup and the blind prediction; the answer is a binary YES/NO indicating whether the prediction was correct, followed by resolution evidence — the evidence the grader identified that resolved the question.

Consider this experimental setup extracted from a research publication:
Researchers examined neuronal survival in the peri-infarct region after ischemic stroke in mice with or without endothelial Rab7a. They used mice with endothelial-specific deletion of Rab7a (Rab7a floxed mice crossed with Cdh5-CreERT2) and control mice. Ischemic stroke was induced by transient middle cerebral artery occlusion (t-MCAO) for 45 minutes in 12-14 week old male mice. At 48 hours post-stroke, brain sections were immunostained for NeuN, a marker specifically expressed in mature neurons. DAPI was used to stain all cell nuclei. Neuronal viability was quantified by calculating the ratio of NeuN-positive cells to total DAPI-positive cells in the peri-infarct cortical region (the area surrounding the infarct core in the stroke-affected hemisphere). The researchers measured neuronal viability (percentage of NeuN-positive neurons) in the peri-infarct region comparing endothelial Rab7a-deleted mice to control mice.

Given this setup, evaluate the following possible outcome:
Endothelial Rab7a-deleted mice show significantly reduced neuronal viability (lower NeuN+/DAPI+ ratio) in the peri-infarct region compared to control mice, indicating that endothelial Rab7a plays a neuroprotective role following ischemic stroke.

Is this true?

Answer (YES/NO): NO